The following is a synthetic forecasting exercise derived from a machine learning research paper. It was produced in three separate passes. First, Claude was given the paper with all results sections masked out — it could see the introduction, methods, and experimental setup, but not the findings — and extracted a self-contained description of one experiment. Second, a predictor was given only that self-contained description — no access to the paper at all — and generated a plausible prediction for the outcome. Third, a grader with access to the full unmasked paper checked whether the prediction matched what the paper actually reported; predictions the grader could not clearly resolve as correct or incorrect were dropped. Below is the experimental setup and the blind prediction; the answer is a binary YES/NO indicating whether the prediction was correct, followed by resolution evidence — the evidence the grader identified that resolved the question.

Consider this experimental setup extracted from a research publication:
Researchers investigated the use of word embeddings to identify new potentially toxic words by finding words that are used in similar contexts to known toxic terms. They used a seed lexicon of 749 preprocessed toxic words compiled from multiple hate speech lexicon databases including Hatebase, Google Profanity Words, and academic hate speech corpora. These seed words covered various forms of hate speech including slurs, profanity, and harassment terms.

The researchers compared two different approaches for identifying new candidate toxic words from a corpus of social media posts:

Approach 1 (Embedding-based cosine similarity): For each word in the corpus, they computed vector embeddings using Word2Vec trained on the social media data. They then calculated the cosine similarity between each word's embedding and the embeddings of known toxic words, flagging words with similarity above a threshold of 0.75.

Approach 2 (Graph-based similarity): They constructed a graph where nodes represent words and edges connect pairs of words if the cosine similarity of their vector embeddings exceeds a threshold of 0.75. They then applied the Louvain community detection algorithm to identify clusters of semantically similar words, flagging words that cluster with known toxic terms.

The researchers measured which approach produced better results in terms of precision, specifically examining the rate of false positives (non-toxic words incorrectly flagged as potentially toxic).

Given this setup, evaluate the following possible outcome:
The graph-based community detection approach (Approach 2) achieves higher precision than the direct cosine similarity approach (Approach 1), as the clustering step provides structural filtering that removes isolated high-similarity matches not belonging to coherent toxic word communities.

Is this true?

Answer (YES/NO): NO